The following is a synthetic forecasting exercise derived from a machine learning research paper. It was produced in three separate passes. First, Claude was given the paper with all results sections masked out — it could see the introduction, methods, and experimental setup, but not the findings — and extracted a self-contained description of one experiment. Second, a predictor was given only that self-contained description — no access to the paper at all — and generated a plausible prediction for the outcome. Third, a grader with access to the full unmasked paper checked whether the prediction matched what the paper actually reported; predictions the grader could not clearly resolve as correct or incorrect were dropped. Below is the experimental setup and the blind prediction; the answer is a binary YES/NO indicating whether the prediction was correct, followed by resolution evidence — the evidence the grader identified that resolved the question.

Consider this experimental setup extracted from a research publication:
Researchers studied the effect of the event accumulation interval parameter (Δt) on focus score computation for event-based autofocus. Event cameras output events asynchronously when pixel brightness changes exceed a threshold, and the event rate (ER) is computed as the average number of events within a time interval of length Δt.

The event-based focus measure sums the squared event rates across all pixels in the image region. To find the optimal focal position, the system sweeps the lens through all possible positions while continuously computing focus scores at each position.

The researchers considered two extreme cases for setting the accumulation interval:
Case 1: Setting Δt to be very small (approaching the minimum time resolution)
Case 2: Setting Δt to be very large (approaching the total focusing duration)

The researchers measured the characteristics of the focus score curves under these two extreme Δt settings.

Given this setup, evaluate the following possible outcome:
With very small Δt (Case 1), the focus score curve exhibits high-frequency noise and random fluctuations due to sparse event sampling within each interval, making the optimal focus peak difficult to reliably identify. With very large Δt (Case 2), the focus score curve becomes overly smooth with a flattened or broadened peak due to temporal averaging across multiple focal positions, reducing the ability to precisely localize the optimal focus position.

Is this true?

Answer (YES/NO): NO